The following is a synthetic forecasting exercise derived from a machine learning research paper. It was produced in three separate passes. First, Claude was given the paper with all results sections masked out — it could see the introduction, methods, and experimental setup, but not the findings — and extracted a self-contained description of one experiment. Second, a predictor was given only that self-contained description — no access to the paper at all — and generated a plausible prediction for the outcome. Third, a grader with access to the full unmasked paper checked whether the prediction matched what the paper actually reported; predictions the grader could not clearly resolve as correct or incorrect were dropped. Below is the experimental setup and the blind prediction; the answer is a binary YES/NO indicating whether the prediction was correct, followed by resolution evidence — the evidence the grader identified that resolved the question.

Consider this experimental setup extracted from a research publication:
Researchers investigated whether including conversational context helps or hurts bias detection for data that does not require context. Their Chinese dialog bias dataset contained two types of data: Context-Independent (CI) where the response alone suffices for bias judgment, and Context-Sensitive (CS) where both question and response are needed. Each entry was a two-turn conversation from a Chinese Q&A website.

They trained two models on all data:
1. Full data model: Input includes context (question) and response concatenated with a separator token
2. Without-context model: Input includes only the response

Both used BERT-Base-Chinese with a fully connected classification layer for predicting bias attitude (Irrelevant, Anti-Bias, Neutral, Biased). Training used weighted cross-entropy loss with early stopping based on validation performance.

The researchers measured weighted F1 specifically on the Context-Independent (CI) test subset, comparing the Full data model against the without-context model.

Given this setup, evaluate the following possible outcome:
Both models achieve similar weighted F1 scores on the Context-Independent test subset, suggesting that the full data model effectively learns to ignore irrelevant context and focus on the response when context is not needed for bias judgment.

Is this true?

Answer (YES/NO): NO